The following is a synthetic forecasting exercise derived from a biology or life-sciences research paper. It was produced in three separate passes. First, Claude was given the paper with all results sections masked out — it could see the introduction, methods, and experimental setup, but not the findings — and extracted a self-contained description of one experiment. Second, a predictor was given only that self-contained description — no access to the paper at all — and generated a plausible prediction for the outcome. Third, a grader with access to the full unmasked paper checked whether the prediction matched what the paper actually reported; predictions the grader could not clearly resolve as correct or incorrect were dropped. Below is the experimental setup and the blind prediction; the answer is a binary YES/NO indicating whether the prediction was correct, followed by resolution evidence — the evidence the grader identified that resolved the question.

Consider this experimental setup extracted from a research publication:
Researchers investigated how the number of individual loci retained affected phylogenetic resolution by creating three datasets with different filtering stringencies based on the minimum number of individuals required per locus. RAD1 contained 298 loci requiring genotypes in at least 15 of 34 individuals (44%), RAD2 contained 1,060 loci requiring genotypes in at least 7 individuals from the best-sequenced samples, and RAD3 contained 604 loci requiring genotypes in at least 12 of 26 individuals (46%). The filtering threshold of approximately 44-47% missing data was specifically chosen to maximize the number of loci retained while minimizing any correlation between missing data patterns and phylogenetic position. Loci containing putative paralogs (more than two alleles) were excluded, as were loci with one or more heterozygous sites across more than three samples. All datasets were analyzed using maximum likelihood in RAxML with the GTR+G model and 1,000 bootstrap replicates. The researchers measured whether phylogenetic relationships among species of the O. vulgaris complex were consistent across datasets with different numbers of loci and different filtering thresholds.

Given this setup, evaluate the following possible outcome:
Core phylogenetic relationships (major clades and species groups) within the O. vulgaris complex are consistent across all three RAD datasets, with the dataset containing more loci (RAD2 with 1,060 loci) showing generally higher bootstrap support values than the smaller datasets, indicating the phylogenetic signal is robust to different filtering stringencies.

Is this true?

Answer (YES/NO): NO